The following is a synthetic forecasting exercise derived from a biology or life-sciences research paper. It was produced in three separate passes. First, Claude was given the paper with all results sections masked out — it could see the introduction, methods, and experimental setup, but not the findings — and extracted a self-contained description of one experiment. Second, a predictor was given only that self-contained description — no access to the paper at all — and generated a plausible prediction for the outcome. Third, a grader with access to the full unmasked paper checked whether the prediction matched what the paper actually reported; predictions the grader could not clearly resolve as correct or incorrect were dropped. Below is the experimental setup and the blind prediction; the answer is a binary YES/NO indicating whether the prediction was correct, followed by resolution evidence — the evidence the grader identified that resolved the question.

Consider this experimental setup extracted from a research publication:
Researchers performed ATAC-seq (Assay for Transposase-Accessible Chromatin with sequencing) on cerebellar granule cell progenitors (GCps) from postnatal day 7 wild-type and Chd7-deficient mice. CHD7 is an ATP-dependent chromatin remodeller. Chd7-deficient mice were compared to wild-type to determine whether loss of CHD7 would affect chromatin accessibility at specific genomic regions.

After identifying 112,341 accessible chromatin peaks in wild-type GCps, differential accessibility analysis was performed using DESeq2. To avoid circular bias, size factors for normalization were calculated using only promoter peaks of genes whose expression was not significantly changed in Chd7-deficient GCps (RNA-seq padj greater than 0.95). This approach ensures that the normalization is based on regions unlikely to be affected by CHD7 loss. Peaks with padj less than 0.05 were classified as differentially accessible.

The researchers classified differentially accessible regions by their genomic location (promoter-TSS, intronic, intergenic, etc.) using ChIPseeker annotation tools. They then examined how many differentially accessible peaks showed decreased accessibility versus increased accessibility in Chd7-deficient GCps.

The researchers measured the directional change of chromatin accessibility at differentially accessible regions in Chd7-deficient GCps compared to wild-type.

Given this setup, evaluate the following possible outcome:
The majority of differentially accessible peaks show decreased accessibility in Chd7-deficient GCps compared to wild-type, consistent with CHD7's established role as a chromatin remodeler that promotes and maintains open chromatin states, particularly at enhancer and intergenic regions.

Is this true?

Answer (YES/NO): YES